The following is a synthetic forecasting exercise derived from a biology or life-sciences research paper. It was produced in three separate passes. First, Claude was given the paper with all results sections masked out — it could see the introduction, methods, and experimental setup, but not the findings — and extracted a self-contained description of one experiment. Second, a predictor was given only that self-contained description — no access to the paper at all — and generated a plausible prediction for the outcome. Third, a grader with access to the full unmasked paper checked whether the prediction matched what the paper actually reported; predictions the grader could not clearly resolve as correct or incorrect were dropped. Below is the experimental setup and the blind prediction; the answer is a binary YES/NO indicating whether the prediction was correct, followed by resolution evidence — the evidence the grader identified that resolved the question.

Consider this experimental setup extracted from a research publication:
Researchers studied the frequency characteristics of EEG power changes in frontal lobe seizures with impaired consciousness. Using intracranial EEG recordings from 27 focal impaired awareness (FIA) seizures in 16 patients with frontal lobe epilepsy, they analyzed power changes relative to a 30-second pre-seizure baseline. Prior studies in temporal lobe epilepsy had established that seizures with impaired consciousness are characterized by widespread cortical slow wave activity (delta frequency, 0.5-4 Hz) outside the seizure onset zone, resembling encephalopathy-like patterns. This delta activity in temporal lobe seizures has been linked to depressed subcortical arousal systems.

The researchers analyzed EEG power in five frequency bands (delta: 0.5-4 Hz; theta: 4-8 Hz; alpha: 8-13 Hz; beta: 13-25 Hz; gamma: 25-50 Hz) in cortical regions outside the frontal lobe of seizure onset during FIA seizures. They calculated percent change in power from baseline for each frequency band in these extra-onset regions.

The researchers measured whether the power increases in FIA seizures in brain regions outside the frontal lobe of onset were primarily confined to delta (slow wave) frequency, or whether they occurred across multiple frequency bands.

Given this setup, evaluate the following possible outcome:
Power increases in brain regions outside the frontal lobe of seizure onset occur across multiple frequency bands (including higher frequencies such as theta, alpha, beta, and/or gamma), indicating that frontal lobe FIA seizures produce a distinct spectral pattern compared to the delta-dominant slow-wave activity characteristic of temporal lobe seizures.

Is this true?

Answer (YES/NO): YES